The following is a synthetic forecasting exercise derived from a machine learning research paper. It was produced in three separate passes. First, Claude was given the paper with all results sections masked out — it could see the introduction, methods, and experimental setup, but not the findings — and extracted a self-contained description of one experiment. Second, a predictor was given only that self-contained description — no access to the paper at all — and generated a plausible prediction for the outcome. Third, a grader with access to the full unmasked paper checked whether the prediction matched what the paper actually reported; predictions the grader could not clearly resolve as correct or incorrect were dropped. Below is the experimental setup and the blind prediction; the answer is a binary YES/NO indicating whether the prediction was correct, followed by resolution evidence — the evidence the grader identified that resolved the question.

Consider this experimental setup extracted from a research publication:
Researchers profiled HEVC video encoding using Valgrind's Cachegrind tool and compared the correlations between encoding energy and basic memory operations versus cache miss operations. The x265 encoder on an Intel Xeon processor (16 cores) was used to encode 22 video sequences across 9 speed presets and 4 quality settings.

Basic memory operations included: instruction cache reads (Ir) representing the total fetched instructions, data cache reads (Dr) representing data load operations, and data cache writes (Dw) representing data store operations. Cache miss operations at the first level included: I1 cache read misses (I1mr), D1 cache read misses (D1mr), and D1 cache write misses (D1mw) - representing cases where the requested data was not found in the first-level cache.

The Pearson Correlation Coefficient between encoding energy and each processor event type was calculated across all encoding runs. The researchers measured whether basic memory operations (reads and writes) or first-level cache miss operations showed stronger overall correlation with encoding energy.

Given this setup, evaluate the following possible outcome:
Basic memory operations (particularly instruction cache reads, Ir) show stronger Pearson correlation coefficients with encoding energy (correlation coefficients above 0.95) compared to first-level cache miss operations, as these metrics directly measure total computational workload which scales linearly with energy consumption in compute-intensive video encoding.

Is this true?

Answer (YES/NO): YES